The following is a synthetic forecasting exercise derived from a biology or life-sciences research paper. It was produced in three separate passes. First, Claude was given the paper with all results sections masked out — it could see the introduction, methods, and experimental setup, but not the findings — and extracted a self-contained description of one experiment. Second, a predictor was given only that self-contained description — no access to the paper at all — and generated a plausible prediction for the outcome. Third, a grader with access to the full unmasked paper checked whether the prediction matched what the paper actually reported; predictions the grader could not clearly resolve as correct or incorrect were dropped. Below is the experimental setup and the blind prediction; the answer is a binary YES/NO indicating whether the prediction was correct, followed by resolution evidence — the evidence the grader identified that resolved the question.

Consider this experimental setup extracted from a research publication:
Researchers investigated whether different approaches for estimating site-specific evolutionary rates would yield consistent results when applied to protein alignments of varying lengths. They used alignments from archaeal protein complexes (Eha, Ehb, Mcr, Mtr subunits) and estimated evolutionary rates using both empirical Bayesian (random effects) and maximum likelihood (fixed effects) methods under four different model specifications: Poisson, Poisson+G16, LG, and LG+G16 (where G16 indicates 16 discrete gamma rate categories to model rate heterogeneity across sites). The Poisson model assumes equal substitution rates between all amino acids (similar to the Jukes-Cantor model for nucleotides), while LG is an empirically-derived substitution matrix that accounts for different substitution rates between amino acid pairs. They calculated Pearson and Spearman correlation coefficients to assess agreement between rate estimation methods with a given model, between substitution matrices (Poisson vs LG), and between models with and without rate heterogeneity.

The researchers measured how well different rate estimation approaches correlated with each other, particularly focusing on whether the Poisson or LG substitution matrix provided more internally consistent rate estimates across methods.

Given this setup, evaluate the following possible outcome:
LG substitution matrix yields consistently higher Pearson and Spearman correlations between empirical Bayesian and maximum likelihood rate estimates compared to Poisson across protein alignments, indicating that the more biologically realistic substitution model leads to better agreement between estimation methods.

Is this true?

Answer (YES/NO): NO